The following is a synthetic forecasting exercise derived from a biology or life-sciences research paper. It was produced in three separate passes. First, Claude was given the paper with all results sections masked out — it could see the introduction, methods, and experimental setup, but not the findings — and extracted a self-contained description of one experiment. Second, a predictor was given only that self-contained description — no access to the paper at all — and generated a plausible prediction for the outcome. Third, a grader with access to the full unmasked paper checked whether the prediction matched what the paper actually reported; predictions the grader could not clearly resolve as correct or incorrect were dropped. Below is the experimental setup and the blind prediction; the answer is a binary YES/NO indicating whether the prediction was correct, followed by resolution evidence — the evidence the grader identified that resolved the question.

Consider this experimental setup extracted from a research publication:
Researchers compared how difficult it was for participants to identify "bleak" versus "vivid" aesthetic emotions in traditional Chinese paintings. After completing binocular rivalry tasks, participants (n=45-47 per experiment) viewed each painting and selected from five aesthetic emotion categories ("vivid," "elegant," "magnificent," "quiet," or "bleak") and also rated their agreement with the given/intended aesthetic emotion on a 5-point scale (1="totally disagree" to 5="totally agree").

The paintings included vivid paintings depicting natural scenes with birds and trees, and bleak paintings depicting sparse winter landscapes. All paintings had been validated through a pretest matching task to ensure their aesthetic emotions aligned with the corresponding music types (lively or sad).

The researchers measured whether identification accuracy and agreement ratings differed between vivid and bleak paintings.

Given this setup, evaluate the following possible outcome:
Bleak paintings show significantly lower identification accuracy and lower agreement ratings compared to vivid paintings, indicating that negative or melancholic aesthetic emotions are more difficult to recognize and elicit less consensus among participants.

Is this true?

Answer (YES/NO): YES